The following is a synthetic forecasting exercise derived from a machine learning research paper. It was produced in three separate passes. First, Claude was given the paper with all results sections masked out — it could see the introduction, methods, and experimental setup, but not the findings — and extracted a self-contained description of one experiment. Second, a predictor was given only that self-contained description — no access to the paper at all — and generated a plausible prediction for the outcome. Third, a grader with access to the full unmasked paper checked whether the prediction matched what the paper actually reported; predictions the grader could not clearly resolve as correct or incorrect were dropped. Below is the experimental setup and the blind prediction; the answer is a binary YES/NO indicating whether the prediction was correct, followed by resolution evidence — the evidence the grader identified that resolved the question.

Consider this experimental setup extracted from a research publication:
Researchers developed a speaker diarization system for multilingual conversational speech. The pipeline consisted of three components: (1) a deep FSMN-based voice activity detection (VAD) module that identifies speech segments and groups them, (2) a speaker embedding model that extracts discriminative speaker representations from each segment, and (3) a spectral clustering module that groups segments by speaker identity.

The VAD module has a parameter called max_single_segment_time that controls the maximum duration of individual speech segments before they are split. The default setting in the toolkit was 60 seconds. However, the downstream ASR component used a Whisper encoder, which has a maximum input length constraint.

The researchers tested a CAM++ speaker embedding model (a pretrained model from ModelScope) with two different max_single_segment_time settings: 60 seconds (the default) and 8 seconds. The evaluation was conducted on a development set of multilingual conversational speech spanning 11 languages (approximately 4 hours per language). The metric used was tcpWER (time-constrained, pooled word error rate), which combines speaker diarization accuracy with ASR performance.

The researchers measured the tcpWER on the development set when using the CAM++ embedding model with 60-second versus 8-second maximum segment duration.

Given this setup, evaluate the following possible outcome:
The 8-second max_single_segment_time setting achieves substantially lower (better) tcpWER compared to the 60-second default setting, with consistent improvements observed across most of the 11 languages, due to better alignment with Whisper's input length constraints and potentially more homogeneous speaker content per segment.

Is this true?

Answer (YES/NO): NO